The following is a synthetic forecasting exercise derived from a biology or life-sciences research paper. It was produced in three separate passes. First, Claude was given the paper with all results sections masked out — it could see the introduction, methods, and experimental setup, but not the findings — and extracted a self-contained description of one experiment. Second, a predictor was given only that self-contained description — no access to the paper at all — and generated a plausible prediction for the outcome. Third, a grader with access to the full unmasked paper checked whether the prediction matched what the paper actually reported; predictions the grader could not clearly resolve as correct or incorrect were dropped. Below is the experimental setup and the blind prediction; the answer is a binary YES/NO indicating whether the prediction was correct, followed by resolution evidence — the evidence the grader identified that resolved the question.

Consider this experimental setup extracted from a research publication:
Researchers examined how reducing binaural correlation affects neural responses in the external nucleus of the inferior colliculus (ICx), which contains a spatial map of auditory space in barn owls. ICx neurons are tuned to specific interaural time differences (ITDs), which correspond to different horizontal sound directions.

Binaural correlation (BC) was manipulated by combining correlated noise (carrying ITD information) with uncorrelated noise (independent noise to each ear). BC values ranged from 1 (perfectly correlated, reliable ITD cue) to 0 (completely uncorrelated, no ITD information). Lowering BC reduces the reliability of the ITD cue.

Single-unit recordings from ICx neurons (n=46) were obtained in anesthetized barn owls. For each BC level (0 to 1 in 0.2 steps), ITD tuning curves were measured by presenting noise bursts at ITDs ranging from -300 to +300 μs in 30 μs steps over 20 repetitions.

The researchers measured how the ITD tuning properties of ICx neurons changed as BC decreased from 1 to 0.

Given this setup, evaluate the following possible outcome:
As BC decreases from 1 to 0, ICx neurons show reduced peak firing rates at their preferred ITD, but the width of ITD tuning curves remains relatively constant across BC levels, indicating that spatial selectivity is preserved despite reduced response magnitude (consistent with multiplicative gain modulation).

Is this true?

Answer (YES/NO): NO